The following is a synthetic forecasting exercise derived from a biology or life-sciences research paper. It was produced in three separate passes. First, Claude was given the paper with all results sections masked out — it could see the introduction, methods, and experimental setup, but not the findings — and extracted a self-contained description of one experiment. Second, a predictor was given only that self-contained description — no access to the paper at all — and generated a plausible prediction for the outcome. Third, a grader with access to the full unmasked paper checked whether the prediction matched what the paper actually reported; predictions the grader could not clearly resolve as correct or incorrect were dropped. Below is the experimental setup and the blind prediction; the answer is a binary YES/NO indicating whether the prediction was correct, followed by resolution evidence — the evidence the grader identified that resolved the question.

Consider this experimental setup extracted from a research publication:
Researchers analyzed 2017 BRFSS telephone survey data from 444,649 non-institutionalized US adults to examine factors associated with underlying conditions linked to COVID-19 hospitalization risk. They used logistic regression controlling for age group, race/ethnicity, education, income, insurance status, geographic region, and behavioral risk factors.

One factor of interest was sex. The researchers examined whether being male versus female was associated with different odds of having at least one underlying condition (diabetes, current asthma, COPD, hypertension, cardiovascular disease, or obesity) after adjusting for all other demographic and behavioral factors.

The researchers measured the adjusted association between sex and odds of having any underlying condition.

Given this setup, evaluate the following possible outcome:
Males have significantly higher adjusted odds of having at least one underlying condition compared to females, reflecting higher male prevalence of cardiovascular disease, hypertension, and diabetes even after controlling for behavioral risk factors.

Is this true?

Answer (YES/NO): YES